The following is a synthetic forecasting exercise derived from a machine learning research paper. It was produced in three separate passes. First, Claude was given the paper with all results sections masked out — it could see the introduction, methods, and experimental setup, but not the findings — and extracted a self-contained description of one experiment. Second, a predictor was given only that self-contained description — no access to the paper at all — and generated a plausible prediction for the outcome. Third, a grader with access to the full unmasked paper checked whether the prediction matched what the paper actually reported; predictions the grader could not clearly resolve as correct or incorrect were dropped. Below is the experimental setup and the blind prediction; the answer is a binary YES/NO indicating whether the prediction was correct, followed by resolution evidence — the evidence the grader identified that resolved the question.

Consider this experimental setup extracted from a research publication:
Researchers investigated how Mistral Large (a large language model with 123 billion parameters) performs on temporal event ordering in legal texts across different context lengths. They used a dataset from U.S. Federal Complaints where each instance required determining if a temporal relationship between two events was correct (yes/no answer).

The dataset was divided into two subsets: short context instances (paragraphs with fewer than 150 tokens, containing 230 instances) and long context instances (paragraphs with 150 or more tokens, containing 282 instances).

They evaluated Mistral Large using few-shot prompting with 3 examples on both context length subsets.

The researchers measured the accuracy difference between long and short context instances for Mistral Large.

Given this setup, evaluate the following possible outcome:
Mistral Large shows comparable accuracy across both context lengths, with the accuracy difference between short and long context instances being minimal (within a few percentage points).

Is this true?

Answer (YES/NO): NO